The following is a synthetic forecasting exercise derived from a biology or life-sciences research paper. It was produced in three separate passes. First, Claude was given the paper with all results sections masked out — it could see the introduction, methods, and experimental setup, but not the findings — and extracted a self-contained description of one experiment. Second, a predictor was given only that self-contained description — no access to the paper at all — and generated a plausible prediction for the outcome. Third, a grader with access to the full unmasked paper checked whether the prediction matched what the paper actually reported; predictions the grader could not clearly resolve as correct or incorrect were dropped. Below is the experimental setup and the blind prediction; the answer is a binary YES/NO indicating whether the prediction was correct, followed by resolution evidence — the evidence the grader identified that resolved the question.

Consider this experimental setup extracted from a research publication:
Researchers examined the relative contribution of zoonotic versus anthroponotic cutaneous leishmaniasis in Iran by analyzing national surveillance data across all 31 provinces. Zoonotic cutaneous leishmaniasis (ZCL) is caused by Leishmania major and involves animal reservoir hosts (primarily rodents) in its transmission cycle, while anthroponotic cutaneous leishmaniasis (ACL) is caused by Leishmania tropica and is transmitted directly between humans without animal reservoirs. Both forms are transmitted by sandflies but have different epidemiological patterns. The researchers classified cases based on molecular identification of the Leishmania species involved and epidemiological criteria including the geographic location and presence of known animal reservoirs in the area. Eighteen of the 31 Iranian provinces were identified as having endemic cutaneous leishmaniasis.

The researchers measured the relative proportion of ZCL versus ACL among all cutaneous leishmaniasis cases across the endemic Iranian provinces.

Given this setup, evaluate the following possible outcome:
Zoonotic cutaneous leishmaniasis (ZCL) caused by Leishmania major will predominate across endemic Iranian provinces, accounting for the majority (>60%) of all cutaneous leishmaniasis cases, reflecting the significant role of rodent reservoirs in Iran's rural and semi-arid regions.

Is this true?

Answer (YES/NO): YES